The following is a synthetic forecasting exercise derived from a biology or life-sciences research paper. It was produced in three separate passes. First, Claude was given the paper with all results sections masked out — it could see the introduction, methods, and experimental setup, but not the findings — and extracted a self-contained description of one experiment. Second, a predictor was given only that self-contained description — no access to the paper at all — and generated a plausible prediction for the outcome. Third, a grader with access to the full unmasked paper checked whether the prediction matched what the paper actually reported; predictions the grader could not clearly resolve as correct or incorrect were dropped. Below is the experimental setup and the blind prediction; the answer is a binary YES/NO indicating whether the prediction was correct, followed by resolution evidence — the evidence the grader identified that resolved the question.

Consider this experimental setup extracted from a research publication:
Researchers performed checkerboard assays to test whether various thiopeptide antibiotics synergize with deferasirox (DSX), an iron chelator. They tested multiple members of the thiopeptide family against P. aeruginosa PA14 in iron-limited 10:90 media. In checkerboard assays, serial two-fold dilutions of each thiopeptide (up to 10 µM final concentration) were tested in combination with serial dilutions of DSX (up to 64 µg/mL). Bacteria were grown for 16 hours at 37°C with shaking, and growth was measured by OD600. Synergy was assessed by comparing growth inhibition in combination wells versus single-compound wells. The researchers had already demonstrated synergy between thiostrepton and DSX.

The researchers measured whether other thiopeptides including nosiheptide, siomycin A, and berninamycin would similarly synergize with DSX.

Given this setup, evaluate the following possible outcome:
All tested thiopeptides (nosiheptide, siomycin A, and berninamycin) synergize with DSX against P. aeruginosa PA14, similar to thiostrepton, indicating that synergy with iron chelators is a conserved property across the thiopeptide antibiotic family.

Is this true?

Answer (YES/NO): NO